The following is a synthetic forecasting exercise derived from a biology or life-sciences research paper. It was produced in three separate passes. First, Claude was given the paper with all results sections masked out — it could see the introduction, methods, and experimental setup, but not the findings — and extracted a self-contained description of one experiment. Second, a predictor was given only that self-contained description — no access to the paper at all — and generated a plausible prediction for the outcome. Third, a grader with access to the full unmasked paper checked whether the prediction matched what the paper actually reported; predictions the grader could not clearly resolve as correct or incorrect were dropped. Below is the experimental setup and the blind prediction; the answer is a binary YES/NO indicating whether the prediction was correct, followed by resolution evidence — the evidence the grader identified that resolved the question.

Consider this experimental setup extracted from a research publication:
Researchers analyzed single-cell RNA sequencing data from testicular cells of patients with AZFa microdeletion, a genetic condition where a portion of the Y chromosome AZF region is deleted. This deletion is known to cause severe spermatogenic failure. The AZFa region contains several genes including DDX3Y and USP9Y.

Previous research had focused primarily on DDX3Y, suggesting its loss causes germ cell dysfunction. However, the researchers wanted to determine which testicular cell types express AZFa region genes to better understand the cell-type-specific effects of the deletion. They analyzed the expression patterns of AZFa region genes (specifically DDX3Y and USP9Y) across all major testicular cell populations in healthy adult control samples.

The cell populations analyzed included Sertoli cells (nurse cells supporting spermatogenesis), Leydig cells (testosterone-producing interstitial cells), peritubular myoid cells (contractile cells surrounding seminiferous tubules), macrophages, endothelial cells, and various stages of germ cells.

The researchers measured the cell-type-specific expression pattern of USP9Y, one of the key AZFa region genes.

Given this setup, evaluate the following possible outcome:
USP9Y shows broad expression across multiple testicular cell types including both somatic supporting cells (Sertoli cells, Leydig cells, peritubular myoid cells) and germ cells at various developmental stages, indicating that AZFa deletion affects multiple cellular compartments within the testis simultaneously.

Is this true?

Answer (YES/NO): NO